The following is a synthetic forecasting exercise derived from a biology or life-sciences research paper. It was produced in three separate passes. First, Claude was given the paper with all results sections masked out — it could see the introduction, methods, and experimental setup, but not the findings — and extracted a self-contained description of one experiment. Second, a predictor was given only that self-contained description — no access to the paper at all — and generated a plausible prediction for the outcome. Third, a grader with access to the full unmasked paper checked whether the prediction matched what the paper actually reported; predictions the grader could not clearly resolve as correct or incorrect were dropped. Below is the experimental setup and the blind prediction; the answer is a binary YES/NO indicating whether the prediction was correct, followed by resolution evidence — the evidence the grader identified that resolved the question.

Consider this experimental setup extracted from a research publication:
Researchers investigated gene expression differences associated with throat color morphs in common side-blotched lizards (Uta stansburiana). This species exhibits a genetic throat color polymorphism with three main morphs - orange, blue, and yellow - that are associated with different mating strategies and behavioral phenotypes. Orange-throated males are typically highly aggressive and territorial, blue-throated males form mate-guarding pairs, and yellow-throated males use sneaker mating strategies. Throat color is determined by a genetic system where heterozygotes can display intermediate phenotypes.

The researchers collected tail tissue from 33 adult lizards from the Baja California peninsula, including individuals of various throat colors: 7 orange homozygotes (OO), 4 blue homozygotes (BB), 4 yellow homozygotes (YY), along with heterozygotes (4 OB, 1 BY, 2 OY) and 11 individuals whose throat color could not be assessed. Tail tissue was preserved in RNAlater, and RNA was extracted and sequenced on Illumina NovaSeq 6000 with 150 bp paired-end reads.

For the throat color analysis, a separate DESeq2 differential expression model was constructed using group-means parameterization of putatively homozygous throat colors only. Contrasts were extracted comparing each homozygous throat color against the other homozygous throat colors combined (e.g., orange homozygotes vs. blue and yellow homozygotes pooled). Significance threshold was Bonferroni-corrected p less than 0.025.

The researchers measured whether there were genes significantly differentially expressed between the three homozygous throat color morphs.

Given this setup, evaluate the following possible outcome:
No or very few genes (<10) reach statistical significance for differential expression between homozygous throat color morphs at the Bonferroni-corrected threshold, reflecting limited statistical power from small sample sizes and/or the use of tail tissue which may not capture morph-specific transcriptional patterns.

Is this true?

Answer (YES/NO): YES